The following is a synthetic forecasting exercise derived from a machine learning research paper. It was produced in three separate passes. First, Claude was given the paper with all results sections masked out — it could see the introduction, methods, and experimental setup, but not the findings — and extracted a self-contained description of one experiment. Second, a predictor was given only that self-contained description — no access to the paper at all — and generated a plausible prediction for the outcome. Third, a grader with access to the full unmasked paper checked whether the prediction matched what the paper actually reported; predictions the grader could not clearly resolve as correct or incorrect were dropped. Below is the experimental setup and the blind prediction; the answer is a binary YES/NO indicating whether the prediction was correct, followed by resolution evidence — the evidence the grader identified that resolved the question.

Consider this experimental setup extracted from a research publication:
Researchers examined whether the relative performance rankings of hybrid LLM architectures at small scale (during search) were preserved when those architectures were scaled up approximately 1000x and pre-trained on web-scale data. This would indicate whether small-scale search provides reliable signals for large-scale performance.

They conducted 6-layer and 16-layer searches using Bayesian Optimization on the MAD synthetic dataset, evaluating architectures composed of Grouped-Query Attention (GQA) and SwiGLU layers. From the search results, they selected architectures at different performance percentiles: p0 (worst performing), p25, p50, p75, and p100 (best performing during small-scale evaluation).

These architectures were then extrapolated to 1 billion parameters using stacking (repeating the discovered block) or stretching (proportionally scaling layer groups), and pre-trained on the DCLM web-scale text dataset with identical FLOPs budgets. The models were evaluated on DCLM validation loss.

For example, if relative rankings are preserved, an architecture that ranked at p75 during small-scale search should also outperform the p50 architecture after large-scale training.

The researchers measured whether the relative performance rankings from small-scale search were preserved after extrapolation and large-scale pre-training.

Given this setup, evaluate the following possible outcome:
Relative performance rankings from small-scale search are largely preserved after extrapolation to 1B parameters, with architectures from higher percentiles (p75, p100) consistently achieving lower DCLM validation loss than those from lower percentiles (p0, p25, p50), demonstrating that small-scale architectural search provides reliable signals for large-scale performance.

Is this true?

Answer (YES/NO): YES